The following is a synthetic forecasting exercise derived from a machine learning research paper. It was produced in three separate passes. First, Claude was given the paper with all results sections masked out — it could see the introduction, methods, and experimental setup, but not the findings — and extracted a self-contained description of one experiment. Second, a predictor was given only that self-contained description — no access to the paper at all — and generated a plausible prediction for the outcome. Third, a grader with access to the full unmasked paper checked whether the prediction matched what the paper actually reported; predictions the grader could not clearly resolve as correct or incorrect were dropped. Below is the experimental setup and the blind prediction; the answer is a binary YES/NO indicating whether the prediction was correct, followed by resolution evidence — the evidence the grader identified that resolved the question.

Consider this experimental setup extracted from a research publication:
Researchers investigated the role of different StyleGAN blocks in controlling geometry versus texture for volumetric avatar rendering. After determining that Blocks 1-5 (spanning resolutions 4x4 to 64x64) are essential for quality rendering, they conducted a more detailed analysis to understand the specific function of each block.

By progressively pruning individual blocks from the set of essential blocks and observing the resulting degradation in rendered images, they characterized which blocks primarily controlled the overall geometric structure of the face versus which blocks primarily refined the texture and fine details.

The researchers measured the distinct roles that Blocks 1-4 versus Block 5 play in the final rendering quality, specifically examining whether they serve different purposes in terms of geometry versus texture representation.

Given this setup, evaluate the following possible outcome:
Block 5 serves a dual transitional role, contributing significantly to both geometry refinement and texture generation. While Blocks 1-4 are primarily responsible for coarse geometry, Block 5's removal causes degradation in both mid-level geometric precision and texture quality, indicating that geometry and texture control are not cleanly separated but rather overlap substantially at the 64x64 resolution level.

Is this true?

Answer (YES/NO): NO